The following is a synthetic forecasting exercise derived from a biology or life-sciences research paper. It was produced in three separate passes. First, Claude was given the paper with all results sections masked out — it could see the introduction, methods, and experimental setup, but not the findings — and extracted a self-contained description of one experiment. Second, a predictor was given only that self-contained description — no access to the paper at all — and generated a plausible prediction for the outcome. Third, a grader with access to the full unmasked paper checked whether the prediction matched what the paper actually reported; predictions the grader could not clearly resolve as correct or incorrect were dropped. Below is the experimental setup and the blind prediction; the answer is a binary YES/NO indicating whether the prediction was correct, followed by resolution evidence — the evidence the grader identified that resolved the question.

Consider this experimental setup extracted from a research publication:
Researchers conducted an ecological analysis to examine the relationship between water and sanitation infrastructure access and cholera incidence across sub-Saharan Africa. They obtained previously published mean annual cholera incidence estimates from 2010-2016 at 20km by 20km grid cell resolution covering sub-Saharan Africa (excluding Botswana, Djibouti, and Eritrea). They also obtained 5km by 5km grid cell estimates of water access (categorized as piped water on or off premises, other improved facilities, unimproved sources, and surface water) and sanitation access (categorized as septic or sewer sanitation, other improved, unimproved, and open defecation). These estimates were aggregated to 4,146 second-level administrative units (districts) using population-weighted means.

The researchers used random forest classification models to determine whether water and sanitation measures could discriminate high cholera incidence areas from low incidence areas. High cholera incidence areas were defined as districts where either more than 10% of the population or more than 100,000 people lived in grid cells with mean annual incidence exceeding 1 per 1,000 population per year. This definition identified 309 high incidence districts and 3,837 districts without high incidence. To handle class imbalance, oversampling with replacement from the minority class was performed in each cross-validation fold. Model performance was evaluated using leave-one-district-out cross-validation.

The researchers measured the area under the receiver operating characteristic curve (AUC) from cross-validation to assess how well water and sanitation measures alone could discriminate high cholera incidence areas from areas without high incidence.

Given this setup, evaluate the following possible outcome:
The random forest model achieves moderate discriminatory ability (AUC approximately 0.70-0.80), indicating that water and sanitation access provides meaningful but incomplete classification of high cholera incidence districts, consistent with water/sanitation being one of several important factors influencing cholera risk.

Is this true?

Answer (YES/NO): NO